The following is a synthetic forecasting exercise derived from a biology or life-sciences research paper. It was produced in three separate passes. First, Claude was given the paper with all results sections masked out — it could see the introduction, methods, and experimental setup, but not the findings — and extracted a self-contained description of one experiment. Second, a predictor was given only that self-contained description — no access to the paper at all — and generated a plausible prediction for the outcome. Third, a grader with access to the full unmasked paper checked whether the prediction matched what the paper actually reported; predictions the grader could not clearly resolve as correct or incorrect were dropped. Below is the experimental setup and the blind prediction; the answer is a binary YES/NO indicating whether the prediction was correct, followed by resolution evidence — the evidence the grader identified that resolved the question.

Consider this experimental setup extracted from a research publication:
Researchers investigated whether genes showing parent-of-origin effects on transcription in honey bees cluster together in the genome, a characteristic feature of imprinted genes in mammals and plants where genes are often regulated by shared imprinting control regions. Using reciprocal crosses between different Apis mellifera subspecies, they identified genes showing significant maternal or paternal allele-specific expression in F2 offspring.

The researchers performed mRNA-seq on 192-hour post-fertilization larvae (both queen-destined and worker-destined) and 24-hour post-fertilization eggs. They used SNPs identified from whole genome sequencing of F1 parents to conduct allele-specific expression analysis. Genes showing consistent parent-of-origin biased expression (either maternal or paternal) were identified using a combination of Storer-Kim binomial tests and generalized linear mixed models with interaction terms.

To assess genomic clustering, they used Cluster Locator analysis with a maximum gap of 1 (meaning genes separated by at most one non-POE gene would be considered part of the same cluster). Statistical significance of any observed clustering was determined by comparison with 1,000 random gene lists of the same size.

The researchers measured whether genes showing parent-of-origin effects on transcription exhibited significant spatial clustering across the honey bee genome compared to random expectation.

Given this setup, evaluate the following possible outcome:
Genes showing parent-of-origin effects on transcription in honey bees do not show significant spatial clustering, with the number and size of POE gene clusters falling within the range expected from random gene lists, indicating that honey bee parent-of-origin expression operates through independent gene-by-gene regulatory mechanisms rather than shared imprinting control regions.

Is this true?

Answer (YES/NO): NO